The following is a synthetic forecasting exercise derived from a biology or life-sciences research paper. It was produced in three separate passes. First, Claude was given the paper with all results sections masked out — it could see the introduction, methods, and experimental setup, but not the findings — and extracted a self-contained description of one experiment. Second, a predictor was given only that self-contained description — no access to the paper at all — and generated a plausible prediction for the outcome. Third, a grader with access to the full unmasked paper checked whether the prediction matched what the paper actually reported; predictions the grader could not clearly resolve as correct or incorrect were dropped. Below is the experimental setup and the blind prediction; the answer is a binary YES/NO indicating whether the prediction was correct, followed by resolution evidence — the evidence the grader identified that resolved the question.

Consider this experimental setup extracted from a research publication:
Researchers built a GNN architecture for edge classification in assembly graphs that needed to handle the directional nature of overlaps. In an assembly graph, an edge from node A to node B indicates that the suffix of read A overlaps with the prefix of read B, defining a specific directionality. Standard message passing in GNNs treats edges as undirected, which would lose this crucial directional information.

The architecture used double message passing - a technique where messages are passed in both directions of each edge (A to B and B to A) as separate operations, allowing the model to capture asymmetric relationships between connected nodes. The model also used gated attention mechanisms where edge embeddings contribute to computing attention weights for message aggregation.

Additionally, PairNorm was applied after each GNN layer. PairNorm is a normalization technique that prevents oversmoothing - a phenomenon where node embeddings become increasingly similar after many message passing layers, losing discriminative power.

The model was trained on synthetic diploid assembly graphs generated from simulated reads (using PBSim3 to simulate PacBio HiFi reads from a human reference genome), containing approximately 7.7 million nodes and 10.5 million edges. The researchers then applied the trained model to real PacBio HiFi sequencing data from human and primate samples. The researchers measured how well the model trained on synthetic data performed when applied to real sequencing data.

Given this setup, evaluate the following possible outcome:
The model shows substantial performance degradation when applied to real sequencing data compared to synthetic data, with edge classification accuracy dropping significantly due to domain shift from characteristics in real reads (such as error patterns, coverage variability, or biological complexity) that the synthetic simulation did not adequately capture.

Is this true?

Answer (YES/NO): NO